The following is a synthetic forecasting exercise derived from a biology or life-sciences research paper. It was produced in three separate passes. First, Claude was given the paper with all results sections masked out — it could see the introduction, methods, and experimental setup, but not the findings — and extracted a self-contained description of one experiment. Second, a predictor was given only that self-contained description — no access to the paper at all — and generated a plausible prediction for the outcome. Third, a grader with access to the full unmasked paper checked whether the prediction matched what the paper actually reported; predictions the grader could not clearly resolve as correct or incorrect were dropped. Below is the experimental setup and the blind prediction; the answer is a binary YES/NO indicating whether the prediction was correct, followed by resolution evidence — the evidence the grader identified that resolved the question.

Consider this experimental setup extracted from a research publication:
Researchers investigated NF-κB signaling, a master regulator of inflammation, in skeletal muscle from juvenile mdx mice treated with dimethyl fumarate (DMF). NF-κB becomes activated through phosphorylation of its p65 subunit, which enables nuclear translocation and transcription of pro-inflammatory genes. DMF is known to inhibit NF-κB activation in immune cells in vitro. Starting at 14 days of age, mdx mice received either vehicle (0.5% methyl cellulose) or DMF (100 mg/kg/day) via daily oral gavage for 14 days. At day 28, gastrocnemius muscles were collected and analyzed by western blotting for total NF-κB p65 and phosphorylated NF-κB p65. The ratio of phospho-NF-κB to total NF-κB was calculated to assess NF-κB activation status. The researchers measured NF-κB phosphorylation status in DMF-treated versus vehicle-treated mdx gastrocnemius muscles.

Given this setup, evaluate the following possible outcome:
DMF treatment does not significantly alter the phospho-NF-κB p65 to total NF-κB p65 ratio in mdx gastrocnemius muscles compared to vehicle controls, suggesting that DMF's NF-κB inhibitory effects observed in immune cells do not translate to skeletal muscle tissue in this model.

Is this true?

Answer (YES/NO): NO